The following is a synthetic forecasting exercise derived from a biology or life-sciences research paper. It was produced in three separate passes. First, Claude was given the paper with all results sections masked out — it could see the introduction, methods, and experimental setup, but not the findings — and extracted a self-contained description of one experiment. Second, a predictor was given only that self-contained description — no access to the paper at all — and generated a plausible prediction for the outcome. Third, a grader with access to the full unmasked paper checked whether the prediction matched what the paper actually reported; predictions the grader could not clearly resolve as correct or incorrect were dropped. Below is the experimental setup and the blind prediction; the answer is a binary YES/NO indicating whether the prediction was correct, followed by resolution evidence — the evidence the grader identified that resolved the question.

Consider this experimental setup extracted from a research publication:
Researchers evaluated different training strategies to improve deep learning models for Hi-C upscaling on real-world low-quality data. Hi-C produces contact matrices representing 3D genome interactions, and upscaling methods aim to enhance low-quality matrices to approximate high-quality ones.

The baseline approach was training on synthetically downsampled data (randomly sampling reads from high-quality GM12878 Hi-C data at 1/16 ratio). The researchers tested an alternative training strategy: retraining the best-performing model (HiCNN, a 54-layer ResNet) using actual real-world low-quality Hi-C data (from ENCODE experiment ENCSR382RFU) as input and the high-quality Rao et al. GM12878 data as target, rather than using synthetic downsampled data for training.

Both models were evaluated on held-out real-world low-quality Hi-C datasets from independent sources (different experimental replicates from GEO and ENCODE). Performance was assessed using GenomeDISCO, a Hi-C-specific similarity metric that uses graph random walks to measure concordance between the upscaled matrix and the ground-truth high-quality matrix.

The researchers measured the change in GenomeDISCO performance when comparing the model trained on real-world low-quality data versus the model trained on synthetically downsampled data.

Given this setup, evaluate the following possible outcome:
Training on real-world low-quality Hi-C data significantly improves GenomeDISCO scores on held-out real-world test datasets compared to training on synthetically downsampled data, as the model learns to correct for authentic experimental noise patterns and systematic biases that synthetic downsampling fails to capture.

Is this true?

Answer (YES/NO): YES